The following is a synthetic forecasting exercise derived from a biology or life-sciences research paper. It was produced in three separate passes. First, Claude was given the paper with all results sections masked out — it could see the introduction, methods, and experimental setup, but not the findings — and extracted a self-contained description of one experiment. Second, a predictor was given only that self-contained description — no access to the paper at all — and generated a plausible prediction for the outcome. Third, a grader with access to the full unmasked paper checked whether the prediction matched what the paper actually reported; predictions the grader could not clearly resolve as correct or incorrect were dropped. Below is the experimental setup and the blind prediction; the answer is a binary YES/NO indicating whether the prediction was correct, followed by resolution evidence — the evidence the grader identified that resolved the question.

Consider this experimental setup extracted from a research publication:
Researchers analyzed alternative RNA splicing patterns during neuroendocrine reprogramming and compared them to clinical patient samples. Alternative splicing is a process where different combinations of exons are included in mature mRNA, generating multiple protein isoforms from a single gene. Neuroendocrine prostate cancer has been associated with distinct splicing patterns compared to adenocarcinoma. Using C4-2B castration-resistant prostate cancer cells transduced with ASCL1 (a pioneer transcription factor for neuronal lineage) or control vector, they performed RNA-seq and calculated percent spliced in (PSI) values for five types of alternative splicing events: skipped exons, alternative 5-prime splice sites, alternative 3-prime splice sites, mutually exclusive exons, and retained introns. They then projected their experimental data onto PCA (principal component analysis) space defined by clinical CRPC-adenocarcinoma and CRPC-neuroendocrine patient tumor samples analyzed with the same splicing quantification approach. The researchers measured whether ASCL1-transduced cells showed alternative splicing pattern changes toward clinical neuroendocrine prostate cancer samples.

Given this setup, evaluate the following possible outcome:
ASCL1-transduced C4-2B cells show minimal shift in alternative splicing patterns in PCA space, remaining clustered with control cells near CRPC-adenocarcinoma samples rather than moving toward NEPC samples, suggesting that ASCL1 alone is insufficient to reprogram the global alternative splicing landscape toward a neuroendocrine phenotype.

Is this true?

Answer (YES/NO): YES